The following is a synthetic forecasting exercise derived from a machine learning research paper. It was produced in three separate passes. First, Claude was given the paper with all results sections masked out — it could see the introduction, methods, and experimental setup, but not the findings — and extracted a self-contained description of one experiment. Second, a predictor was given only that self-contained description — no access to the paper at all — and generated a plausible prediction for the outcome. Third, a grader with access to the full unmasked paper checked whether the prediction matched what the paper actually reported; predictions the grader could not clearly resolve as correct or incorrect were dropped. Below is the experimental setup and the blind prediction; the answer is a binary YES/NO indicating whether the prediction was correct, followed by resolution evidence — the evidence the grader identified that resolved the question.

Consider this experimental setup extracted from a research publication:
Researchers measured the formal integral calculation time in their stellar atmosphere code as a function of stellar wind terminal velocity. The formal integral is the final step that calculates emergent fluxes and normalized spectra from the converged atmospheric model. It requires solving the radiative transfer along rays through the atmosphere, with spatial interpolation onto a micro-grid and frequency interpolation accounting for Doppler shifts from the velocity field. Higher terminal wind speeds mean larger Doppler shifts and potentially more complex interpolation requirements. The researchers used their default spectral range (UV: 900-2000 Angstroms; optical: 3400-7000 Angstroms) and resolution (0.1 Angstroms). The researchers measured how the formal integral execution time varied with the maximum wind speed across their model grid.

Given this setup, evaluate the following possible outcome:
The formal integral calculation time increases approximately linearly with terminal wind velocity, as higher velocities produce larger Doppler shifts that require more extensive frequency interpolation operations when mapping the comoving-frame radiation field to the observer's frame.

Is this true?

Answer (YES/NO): NO